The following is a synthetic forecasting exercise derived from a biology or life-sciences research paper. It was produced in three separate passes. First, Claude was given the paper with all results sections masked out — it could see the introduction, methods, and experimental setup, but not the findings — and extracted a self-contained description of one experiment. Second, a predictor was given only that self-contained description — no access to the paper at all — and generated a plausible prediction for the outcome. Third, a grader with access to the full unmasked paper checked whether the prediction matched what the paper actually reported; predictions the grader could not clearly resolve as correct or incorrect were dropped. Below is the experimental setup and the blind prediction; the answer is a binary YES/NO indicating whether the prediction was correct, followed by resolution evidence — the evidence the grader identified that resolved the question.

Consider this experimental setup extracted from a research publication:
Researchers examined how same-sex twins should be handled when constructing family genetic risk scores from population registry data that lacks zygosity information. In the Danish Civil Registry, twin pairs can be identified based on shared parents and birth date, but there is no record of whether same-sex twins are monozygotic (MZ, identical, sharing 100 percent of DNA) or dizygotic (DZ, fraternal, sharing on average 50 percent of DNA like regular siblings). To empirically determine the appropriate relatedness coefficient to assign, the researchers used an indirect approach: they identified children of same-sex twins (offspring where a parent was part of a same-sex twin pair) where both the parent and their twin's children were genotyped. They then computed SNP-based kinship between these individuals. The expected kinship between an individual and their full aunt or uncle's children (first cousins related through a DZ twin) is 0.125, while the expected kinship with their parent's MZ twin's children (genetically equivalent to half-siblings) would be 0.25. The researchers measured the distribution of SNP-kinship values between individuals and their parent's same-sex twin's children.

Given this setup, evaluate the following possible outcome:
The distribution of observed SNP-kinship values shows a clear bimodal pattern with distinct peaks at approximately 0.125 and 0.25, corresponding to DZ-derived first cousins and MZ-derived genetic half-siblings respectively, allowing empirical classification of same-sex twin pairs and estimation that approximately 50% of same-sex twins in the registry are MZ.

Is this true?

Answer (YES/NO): NO